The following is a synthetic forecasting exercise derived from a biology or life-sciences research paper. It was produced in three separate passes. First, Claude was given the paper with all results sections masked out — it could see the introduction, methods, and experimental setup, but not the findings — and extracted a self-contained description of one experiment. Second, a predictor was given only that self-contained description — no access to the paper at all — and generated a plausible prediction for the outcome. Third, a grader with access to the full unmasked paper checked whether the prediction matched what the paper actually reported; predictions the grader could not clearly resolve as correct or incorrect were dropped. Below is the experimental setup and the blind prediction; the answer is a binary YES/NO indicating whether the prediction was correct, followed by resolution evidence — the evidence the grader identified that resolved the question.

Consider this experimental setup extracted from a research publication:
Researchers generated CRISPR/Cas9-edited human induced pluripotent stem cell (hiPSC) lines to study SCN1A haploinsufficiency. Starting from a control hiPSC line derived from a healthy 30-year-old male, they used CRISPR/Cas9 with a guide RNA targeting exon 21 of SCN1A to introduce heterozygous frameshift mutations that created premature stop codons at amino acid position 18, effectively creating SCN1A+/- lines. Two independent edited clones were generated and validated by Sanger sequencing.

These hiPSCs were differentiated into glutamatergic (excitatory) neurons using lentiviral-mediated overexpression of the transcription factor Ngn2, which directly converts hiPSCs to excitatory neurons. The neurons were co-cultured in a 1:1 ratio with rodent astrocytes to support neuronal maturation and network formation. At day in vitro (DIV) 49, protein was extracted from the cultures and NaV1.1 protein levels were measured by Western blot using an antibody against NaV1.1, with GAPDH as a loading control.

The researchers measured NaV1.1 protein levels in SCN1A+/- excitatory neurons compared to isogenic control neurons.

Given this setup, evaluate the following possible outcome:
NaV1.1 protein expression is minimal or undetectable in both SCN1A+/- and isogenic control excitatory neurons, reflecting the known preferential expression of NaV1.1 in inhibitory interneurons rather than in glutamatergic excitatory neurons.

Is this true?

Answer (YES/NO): NO